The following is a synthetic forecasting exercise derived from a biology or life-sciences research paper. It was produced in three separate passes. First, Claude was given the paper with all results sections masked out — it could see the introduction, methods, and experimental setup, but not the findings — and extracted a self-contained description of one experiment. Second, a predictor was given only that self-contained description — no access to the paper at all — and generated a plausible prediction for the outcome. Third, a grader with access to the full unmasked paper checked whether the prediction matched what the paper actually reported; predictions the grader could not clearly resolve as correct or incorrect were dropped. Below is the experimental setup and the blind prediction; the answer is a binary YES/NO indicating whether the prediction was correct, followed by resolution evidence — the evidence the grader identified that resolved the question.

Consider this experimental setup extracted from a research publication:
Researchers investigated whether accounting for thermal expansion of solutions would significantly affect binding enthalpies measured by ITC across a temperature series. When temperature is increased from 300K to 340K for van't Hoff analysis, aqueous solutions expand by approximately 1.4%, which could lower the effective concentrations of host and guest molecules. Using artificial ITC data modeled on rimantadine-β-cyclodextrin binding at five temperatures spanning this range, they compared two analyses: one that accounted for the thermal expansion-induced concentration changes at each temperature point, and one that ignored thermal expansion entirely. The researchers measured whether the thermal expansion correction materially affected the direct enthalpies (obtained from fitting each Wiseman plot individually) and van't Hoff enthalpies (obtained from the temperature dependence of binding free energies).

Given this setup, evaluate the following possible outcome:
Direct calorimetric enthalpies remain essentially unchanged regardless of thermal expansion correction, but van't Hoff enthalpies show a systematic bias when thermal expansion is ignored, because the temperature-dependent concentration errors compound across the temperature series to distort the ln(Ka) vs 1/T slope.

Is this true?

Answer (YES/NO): NO